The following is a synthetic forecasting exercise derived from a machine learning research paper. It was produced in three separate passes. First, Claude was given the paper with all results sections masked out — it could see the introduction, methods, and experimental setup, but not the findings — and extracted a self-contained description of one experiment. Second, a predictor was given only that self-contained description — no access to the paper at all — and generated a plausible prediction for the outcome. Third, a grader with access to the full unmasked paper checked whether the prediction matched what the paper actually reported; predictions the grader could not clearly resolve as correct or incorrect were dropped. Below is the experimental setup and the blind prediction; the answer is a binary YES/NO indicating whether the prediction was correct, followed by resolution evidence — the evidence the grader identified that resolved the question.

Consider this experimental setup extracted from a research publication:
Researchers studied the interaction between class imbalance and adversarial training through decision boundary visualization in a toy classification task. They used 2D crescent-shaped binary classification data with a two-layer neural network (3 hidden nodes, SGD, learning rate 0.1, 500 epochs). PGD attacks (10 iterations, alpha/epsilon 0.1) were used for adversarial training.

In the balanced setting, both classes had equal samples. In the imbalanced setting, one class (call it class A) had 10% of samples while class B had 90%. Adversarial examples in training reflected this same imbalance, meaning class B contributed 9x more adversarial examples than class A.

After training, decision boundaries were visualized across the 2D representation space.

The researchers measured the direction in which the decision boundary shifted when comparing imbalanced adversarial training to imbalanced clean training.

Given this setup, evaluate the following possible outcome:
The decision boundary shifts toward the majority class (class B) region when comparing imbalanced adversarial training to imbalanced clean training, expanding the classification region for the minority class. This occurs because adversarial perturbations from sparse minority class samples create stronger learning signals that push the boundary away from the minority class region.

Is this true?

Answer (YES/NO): NO